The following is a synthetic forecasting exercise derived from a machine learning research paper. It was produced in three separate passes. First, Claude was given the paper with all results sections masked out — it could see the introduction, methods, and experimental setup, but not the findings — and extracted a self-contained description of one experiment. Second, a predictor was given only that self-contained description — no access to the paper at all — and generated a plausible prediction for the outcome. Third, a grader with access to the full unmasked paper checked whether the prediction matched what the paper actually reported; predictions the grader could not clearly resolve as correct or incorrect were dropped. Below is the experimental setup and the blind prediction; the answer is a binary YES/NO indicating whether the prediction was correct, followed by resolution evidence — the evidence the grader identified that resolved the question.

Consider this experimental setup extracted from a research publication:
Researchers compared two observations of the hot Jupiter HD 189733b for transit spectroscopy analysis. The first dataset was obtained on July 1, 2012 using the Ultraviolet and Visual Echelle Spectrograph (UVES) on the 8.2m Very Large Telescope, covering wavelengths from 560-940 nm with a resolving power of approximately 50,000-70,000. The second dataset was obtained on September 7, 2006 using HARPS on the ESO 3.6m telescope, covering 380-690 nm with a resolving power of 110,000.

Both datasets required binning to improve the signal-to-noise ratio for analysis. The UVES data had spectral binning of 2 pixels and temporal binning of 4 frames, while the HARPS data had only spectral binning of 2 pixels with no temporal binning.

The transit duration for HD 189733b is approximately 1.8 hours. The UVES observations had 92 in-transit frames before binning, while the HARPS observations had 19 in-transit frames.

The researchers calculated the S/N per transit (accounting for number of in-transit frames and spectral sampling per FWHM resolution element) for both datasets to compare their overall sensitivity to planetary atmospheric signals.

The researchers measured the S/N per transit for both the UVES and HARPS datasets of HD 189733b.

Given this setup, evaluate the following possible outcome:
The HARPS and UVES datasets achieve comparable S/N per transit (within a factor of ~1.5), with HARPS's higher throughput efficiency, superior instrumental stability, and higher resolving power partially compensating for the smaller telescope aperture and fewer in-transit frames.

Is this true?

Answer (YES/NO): NO